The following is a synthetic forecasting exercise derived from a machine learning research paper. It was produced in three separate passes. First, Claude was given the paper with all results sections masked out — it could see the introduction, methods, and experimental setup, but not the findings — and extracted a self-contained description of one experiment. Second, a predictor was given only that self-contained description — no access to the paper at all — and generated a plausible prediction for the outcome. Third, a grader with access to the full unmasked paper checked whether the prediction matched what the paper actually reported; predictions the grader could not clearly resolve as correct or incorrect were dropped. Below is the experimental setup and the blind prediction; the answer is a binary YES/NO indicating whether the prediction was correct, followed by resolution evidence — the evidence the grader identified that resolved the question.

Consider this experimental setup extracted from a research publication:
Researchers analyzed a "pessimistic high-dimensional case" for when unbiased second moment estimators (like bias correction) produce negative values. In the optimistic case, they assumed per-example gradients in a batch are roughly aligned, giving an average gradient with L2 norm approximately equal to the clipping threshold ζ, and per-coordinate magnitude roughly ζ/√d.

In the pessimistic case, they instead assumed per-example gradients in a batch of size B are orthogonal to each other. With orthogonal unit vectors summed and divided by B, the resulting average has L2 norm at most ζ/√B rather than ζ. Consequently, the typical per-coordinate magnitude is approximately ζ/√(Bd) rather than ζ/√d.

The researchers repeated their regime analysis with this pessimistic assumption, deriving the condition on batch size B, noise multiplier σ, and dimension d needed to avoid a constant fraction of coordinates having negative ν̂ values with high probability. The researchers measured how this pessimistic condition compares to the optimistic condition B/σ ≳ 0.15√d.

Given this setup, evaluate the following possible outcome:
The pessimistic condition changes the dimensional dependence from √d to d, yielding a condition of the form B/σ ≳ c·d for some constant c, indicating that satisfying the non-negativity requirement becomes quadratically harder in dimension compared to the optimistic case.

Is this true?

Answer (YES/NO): NO